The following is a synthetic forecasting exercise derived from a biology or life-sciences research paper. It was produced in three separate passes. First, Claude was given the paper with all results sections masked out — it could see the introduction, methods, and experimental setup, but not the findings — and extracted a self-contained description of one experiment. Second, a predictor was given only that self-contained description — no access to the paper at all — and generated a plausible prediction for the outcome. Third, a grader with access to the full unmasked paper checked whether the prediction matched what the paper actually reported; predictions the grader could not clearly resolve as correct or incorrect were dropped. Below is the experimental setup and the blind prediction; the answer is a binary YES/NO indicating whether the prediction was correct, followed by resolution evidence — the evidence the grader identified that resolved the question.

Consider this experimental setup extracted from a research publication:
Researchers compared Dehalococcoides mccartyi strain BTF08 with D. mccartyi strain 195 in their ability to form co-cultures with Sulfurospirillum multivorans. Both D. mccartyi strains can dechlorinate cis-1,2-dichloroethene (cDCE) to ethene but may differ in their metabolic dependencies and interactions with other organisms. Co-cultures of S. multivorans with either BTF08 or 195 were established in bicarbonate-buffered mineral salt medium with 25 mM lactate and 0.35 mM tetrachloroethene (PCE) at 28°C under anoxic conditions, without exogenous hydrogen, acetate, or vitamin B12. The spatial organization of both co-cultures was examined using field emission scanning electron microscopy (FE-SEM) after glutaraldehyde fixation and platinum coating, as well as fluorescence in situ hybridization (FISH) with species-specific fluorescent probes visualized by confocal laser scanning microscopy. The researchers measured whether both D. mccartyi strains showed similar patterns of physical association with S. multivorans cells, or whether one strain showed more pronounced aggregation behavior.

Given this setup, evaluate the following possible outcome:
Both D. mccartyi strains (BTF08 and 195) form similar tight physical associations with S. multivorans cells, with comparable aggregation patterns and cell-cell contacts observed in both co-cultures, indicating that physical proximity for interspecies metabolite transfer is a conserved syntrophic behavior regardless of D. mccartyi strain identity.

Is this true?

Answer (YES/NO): YES